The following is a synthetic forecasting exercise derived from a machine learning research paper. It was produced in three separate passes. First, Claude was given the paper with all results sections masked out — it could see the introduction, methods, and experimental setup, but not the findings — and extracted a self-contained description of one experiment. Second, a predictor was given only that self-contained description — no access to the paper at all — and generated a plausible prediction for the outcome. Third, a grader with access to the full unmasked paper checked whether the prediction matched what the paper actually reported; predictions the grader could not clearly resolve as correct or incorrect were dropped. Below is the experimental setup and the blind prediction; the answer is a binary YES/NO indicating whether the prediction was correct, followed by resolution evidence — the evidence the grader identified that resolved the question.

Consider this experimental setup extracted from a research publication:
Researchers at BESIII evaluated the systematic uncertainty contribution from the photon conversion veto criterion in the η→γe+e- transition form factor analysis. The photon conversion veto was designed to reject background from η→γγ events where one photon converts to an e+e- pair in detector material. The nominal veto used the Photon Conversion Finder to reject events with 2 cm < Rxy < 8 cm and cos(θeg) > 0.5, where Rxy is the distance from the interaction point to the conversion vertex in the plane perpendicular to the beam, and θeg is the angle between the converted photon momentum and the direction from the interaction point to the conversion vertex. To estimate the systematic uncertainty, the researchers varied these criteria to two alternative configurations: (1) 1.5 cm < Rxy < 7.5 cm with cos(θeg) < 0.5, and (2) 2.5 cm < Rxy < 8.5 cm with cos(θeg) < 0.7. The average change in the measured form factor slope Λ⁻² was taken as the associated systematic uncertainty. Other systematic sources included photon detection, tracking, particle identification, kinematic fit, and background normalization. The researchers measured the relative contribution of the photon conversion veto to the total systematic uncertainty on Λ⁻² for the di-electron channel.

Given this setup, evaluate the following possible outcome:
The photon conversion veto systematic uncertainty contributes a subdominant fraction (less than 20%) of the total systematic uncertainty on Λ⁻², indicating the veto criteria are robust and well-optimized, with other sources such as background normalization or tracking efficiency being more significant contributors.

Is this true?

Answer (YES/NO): NO